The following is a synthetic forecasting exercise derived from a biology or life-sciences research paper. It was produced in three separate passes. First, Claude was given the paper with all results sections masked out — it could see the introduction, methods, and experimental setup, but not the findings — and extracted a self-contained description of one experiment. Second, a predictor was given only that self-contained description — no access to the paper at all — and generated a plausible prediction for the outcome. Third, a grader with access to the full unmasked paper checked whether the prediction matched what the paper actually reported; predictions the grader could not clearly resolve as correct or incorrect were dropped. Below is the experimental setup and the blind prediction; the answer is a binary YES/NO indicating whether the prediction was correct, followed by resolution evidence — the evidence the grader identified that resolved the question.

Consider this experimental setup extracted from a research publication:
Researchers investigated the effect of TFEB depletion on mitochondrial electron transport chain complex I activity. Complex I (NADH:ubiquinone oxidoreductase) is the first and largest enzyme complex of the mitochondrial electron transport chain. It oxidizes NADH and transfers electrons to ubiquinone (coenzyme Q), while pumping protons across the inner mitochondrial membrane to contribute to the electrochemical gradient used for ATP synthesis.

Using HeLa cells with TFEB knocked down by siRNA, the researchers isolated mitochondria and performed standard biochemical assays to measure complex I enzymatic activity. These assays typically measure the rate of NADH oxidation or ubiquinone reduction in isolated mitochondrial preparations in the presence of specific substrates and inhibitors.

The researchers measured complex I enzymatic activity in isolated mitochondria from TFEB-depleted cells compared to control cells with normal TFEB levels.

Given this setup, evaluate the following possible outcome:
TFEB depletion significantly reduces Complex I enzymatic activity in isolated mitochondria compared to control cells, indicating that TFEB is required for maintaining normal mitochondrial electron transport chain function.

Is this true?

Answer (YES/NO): NO